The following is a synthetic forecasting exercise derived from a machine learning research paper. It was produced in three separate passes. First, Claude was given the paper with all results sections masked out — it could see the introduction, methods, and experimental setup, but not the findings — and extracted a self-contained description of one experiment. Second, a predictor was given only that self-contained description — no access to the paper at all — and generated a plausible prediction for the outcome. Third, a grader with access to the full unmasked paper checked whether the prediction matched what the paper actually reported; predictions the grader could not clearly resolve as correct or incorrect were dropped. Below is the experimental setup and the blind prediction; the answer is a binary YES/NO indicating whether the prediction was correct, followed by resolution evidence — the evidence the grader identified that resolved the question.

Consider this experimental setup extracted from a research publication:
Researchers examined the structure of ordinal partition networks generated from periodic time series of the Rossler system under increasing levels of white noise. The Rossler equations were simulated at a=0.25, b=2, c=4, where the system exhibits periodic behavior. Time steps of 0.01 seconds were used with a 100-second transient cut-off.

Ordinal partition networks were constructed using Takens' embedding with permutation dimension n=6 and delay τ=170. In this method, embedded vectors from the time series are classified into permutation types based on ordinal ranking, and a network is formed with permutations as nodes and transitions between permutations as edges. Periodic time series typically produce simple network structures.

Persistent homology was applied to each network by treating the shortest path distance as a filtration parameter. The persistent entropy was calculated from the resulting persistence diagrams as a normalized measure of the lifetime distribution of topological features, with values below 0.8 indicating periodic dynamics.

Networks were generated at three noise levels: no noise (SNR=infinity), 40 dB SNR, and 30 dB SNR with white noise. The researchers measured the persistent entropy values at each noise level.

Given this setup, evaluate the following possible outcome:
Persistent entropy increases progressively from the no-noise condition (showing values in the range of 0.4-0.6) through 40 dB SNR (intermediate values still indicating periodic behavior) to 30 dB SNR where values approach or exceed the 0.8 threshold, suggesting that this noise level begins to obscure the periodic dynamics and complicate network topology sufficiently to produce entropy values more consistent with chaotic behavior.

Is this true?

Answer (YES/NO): NO